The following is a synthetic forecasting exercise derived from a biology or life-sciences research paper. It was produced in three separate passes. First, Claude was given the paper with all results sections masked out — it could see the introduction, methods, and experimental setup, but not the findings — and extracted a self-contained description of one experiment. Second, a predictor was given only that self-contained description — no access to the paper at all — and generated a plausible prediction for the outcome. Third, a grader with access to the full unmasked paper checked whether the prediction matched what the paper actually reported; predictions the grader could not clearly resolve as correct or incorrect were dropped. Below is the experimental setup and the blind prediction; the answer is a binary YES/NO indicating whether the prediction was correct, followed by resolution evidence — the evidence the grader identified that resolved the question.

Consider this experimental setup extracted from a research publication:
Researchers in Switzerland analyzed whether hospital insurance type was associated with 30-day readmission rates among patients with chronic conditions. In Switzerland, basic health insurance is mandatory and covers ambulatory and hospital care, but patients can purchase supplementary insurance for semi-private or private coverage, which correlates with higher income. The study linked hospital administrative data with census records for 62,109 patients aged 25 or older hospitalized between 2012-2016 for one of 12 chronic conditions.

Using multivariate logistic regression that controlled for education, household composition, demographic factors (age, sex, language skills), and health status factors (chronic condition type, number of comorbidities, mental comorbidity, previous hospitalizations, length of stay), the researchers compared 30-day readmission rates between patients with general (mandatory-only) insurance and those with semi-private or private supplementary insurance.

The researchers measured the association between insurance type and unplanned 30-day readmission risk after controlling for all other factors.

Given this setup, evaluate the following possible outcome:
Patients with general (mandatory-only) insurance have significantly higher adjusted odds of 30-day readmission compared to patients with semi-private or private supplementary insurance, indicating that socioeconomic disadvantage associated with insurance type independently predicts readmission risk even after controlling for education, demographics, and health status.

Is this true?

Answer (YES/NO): YES